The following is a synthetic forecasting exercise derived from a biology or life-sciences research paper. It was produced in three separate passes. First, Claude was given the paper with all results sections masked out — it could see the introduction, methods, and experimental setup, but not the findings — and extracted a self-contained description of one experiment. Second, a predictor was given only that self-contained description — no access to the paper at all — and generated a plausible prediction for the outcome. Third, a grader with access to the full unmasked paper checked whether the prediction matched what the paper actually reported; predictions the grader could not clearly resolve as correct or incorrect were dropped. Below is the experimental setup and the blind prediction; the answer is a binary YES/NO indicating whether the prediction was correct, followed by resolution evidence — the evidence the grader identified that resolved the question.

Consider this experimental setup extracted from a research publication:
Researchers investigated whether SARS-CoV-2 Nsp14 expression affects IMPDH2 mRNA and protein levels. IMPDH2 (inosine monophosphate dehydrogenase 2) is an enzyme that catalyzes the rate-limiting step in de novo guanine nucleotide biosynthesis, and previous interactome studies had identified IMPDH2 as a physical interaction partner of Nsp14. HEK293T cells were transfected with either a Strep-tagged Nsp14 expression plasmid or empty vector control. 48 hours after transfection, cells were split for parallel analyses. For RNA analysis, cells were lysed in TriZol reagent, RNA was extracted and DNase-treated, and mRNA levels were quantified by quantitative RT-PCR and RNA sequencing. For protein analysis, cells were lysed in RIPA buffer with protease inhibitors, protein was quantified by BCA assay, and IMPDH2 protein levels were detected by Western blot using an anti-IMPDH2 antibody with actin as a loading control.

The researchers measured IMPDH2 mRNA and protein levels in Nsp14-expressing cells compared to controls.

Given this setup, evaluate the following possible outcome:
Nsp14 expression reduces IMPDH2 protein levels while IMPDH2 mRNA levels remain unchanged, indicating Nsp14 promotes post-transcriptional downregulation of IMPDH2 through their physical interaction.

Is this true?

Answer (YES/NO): NO